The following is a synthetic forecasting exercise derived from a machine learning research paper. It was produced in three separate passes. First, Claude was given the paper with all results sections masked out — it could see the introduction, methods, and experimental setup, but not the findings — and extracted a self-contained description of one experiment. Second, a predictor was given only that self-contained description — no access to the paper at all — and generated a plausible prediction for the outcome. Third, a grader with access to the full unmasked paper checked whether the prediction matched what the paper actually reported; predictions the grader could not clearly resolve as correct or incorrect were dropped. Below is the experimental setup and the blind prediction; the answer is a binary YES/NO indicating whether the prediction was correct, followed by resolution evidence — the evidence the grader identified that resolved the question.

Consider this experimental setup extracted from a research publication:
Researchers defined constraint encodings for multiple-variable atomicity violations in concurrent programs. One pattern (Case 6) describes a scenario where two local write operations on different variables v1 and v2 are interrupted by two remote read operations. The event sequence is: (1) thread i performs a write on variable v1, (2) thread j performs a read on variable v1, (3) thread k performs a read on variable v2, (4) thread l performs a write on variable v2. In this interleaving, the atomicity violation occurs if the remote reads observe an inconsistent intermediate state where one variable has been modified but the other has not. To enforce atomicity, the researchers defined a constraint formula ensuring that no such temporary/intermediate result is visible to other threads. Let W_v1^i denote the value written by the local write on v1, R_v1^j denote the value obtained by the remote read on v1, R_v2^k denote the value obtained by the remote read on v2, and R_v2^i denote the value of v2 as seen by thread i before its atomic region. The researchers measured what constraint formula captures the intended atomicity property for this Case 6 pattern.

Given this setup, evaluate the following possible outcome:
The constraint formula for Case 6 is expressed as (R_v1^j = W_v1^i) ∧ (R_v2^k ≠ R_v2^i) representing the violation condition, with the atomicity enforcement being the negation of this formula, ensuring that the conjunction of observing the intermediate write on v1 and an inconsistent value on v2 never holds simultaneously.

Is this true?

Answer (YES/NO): NO